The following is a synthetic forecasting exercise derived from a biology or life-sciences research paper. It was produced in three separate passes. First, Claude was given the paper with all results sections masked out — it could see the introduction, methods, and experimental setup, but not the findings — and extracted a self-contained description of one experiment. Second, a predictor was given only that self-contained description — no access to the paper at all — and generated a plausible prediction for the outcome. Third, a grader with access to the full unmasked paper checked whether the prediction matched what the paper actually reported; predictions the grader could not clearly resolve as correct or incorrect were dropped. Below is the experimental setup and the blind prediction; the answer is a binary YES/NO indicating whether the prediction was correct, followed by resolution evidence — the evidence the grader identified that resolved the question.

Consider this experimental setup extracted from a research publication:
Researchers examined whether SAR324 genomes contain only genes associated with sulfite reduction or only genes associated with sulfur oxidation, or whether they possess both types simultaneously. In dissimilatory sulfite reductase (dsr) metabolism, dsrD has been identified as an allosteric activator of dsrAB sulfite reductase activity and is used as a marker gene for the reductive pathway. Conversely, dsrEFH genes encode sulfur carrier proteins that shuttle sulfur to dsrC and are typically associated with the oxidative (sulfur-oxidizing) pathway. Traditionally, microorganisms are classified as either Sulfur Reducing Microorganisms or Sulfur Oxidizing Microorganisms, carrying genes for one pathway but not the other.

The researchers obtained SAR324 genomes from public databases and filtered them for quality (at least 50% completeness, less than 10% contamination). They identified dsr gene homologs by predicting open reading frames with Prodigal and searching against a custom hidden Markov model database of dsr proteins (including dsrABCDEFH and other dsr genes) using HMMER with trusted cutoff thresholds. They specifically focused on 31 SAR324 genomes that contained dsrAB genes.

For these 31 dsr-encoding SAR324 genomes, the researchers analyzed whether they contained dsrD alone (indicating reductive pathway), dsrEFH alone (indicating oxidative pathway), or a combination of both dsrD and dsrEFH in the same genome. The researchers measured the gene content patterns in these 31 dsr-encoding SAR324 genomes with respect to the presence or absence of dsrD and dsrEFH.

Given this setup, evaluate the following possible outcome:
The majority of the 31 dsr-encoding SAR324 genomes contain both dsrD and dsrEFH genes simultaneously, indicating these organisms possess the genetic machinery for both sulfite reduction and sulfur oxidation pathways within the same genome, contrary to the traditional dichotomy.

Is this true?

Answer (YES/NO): NO